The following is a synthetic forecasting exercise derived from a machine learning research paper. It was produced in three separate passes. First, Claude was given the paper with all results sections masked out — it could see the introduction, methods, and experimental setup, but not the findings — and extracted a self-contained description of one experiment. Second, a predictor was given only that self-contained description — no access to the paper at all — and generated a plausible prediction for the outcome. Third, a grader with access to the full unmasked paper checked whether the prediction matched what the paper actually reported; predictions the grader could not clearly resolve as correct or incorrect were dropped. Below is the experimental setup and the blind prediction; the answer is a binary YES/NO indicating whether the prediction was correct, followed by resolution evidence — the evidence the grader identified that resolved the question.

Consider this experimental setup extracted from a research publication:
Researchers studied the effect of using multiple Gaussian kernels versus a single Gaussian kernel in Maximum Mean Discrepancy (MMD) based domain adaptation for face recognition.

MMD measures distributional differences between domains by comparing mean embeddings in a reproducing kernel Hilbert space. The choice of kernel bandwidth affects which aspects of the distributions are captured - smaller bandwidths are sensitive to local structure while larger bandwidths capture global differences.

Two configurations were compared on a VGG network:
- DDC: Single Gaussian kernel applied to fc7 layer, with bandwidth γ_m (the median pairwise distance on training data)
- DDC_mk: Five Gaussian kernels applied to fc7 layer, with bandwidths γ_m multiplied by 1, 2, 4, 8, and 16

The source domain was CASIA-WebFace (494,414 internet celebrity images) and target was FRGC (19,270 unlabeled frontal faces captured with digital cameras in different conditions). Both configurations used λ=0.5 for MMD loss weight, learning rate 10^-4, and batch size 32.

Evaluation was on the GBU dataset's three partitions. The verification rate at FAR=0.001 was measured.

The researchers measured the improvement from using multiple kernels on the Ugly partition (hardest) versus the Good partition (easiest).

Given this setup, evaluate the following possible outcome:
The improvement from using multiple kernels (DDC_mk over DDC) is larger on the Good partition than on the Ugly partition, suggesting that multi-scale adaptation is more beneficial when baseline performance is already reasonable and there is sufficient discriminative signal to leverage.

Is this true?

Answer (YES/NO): NO